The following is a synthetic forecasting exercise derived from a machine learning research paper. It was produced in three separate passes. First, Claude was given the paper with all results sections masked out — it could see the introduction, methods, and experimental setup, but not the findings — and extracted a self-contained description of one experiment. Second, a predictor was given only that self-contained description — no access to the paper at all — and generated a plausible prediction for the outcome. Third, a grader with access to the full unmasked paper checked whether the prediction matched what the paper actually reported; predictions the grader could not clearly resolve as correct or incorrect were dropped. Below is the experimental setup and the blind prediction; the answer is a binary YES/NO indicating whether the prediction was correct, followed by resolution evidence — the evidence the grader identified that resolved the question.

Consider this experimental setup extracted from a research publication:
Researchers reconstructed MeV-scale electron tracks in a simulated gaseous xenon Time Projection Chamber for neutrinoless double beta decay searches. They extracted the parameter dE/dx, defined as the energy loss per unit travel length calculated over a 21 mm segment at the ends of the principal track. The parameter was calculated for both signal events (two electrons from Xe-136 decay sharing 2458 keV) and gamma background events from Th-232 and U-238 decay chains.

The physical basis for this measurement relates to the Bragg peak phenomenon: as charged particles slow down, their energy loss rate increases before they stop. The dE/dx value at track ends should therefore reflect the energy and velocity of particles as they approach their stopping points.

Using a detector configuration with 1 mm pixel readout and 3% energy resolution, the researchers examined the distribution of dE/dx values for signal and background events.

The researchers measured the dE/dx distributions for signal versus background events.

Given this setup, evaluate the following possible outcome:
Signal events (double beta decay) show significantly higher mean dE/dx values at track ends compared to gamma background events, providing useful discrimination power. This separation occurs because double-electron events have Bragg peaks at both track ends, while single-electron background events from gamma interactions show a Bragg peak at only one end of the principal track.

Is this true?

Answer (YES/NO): YES